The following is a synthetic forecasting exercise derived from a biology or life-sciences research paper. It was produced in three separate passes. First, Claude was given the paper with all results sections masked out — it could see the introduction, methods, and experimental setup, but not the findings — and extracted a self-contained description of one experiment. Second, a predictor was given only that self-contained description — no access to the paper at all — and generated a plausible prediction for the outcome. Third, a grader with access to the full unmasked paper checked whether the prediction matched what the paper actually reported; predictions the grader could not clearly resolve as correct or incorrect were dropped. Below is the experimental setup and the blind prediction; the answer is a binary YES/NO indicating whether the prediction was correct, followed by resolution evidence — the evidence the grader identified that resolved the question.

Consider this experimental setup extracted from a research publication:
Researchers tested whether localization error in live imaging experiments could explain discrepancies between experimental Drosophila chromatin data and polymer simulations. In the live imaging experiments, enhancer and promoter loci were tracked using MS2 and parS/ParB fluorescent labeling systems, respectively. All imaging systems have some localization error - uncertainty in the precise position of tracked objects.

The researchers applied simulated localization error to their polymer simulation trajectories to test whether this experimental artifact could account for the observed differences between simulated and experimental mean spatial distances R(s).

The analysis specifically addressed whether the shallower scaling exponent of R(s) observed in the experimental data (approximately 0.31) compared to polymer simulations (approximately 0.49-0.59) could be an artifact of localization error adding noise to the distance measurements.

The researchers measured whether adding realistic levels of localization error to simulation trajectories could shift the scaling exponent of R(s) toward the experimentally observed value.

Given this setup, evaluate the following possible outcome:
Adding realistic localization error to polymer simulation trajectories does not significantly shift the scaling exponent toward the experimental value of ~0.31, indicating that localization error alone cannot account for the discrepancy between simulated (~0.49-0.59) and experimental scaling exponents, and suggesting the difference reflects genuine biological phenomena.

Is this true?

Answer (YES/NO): YES